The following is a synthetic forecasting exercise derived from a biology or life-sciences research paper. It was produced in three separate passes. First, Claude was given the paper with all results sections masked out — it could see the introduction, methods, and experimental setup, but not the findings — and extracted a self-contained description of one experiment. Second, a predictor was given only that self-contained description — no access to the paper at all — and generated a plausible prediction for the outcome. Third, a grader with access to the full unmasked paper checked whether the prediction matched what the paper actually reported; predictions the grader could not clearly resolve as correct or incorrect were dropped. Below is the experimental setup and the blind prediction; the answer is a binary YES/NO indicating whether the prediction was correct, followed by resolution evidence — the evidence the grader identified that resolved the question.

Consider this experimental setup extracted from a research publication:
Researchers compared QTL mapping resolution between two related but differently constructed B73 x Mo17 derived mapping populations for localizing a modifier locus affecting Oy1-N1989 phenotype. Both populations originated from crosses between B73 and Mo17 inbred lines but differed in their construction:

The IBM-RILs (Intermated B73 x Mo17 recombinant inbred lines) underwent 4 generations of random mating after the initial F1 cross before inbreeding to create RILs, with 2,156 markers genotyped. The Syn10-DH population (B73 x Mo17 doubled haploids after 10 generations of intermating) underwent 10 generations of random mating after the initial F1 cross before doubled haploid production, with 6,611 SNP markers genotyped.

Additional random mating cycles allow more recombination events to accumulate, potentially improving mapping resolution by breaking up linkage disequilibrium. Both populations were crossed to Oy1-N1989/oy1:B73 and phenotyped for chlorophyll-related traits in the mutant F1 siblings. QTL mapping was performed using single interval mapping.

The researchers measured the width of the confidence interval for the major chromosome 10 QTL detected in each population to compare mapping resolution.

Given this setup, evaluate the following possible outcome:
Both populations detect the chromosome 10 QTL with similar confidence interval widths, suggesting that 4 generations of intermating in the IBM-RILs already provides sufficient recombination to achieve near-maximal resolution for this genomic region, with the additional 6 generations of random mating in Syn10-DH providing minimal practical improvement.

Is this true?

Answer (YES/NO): NO